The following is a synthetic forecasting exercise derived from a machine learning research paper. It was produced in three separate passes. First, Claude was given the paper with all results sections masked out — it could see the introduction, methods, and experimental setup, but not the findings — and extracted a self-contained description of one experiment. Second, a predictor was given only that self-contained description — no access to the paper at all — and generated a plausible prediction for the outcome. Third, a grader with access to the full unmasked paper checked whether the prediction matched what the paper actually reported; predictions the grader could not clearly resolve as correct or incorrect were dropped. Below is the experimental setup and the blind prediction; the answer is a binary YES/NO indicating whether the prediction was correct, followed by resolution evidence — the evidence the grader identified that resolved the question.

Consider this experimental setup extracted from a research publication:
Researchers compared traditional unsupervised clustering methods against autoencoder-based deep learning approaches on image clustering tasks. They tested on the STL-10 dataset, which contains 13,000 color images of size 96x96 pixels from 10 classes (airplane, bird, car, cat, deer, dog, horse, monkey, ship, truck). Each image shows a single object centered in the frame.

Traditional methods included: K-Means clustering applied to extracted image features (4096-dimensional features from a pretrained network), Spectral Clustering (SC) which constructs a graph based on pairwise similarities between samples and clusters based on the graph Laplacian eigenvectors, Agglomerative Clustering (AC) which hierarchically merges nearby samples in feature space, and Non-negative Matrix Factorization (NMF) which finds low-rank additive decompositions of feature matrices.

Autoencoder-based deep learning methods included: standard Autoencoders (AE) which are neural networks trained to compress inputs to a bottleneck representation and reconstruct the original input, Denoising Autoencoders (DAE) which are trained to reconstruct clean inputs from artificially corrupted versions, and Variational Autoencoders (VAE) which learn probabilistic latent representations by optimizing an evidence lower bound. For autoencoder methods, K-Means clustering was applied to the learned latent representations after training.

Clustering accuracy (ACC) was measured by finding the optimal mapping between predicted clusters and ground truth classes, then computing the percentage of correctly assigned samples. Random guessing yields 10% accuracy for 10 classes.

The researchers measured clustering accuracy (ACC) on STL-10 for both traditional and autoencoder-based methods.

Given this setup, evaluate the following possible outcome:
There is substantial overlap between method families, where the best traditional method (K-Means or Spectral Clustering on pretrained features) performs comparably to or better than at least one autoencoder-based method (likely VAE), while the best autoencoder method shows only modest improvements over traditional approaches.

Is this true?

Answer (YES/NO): NO